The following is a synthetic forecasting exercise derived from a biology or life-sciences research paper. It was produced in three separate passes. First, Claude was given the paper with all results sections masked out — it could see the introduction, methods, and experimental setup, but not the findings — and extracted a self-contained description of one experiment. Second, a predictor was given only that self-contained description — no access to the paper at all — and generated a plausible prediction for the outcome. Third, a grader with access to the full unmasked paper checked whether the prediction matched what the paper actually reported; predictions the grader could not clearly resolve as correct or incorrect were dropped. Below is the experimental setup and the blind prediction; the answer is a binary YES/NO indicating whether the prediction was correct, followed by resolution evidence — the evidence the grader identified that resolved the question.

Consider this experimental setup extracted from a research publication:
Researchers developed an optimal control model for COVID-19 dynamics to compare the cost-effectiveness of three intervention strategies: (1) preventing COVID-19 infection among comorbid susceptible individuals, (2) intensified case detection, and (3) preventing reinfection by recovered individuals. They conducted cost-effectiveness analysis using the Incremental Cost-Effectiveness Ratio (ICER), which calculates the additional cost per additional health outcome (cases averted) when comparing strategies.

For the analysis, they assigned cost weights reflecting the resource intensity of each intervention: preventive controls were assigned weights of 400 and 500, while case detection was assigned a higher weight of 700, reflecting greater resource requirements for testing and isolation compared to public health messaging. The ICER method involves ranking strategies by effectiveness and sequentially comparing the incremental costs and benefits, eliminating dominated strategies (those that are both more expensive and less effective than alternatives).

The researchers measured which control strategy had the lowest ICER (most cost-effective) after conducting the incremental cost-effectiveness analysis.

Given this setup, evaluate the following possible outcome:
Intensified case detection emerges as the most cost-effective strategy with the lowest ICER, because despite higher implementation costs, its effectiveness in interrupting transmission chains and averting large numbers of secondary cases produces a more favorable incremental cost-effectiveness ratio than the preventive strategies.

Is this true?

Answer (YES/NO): NO